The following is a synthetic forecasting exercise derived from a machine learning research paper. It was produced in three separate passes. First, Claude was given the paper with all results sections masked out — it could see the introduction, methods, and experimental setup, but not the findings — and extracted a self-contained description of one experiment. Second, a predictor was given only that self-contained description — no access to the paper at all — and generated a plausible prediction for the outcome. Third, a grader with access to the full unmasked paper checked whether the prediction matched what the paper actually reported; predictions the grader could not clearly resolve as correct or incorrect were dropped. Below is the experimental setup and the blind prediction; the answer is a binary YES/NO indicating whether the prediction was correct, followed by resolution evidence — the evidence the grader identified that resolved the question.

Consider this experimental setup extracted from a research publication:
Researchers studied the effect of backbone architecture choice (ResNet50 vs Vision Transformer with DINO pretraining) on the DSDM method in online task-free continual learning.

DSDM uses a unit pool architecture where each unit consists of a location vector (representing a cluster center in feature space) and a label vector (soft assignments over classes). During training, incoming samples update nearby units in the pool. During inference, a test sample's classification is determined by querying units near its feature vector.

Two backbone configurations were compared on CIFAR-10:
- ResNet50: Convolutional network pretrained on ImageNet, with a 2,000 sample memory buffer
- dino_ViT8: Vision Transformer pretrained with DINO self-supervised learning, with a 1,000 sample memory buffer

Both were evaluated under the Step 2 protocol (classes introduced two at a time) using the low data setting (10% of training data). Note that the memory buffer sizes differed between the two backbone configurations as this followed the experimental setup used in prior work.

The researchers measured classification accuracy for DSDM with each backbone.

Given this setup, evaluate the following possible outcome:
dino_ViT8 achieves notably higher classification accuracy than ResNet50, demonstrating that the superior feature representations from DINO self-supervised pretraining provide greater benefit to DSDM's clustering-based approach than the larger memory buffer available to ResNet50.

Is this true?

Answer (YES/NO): YES